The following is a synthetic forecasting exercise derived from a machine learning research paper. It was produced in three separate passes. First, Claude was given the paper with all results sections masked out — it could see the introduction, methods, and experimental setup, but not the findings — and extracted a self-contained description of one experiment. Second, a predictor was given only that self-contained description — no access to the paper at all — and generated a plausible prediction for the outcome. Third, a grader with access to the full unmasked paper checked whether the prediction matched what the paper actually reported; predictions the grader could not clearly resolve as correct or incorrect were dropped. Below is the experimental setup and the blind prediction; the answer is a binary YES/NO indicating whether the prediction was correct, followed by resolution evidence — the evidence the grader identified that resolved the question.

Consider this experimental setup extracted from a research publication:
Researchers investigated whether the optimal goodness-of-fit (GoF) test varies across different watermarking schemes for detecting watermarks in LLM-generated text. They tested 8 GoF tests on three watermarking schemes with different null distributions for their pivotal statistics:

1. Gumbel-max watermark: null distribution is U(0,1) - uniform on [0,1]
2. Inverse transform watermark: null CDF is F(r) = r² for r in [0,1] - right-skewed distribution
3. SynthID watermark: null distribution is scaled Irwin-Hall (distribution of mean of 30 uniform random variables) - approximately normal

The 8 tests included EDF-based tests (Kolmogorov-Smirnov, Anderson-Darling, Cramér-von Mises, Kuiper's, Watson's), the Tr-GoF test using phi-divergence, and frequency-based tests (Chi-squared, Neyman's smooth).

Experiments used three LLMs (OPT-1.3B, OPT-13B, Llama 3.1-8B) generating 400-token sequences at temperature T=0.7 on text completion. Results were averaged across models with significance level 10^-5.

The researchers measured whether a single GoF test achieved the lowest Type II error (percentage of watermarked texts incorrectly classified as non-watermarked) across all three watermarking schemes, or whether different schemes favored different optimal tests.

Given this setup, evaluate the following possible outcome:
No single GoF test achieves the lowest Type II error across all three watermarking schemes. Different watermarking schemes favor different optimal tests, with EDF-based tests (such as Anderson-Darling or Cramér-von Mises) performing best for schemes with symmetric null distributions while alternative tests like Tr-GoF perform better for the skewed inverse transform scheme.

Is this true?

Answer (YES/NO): NO